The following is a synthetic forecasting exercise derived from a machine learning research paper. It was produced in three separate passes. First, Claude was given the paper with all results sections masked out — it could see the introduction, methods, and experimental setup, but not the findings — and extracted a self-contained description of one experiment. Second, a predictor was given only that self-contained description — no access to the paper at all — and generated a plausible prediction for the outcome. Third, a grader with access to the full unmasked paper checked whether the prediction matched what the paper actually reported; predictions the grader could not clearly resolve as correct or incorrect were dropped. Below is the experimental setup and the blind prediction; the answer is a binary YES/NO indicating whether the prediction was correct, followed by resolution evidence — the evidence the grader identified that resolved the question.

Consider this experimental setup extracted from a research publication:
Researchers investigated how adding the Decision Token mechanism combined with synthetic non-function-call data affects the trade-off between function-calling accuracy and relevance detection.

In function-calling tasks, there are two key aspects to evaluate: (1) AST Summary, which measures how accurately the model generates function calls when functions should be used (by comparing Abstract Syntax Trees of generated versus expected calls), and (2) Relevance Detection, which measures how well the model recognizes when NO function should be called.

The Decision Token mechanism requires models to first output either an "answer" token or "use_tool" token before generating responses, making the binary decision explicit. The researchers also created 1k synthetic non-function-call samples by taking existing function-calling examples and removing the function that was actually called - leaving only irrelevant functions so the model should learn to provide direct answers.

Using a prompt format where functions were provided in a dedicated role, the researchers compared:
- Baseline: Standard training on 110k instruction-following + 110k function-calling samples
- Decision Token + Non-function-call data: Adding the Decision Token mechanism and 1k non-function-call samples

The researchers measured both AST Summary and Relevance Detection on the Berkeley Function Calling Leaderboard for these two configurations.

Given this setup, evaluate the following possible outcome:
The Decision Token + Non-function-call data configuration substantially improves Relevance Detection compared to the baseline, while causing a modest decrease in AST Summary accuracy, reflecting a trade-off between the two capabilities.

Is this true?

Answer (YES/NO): YES